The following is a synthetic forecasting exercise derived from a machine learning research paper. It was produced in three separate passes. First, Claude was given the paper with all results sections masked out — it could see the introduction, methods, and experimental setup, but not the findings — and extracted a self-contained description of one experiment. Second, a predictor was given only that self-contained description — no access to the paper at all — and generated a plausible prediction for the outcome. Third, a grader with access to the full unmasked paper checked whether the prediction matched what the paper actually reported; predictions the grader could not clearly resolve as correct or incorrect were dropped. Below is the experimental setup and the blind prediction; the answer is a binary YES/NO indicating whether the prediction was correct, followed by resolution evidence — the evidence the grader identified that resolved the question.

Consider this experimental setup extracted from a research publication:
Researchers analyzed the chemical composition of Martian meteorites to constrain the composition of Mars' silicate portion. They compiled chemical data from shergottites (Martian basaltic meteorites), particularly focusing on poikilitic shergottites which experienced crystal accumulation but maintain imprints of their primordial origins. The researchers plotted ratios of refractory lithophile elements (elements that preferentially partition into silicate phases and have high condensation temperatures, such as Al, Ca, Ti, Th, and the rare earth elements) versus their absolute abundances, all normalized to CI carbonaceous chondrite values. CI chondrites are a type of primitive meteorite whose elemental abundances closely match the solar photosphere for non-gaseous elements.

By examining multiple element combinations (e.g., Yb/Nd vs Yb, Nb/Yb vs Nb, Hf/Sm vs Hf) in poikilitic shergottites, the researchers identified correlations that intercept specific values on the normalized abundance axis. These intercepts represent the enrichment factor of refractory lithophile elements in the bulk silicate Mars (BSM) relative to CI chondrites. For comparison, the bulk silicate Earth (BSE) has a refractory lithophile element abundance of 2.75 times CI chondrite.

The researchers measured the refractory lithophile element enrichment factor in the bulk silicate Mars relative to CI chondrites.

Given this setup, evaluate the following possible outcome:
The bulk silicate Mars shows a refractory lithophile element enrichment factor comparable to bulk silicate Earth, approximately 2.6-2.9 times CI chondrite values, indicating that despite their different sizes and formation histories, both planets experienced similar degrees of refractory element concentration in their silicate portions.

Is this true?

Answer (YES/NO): NO